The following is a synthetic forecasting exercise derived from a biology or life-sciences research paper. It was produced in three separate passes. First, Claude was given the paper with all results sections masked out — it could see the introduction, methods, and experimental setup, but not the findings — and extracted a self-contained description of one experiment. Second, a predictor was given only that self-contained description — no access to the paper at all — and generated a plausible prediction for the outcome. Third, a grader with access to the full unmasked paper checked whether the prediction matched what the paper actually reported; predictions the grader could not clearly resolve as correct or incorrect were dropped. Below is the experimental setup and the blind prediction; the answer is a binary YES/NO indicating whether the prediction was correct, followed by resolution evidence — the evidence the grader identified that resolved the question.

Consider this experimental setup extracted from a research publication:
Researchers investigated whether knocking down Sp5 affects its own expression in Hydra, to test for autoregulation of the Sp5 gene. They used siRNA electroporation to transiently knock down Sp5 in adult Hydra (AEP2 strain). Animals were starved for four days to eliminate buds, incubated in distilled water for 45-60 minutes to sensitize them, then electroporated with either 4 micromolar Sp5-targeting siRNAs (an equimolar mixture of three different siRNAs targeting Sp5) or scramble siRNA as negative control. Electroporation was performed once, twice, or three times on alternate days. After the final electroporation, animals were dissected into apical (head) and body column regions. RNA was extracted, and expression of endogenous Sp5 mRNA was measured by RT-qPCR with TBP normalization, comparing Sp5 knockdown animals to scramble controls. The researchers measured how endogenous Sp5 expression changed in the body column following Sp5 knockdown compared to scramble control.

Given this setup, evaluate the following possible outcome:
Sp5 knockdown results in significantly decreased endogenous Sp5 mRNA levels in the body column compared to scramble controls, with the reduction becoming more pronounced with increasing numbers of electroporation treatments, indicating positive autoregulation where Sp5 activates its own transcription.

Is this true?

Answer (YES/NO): NO